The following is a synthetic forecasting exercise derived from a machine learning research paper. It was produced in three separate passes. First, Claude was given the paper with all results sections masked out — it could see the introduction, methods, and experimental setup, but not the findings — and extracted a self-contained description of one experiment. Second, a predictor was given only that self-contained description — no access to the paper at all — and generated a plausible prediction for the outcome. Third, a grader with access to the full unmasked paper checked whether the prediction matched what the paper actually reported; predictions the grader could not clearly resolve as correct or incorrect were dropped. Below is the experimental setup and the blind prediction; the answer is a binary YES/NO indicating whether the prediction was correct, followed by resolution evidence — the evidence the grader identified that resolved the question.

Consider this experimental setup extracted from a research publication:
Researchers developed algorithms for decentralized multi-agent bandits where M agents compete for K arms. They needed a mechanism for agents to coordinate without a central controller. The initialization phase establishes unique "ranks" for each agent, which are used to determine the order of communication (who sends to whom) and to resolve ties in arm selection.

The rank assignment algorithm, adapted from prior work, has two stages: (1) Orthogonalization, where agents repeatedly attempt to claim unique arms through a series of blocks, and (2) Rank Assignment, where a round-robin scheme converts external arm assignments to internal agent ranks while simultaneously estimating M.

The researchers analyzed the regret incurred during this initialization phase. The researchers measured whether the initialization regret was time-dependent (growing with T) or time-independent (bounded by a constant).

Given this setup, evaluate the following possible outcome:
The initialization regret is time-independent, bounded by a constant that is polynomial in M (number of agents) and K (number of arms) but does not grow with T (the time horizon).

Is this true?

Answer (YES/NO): YES